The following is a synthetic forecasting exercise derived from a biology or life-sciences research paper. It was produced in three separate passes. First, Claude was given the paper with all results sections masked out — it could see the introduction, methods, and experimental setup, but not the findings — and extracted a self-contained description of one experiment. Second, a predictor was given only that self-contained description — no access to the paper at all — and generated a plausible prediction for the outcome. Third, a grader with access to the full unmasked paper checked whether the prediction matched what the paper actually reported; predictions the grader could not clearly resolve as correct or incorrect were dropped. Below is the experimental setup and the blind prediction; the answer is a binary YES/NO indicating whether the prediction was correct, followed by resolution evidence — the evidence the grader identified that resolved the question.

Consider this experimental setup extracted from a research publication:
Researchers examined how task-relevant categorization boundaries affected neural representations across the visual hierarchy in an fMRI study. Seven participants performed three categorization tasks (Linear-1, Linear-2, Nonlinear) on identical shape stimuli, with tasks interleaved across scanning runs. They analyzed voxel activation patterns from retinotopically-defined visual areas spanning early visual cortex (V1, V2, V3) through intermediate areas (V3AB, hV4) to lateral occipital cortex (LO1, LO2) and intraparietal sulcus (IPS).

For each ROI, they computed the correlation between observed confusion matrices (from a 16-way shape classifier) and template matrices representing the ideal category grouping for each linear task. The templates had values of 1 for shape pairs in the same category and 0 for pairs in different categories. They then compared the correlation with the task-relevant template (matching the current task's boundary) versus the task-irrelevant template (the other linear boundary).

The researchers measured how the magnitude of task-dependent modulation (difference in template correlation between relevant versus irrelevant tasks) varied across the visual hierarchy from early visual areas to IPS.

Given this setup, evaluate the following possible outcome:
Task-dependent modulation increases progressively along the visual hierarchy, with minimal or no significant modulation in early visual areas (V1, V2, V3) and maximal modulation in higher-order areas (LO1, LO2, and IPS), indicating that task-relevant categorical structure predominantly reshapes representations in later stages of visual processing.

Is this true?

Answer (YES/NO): NO